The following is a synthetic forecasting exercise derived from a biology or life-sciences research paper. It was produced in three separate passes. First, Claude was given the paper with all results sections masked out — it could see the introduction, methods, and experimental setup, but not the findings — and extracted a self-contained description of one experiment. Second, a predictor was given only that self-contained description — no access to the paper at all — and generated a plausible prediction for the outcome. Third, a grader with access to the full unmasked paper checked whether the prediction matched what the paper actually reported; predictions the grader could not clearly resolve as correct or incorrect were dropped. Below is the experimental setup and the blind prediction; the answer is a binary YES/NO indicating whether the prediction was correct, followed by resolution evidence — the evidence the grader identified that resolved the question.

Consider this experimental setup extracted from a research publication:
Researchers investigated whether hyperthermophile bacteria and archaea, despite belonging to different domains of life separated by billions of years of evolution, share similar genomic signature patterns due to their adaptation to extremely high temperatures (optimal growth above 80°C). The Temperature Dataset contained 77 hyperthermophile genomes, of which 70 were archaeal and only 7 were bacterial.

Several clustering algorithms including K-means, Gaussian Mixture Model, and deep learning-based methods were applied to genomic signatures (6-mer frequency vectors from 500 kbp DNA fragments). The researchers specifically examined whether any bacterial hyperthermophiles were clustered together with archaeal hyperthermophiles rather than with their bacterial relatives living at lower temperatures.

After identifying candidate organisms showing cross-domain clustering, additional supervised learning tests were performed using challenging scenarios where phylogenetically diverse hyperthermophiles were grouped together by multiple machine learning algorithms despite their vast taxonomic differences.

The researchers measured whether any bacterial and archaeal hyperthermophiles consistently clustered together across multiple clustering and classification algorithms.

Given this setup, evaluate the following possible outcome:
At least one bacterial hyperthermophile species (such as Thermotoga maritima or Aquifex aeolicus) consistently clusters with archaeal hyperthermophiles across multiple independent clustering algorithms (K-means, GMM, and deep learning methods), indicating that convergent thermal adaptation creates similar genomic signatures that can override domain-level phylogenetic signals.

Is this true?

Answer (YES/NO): YES